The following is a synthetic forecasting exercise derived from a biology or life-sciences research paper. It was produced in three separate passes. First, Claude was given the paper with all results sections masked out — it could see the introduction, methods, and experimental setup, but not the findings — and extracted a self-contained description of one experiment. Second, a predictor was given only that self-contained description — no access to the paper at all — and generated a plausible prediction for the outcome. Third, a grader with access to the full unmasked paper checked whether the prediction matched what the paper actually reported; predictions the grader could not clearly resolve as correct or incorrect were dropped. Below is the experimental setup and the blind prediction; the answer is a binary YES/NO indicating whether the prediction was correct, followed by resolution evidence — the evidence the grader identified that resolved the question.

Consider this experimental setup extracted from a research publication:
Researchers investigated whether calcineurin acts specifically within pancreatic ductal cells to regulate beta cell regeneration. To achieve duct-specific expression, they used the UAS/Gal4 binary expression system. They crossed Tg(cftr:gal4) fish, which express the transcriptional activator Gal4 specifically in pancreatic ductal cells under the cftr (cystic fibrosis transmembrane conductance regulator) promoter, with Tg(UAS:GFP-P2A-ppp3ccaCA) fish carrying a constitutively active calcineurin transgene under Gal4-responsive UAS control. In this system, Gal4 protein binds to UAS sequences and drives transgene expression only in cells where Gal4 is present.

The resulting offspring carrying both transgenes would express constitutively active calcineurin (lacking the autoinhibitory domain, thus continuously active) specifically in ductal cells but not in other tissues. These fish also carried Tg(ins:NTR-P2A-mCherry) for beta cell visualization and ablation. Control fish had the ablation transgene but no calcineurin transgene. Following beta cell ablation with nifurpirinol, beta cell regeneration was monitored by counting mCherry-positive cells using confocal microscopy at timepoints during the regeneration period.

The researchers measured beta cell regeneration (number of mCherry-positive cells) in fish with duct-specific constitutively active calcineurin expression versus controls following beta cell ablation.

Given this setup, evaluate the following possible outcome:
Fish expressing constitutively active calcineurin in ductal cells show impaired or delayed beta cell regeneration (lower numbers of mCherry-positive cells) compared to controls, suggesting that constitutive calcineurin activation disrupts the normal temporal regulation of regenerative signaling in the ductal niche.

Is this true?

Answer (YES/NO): YES